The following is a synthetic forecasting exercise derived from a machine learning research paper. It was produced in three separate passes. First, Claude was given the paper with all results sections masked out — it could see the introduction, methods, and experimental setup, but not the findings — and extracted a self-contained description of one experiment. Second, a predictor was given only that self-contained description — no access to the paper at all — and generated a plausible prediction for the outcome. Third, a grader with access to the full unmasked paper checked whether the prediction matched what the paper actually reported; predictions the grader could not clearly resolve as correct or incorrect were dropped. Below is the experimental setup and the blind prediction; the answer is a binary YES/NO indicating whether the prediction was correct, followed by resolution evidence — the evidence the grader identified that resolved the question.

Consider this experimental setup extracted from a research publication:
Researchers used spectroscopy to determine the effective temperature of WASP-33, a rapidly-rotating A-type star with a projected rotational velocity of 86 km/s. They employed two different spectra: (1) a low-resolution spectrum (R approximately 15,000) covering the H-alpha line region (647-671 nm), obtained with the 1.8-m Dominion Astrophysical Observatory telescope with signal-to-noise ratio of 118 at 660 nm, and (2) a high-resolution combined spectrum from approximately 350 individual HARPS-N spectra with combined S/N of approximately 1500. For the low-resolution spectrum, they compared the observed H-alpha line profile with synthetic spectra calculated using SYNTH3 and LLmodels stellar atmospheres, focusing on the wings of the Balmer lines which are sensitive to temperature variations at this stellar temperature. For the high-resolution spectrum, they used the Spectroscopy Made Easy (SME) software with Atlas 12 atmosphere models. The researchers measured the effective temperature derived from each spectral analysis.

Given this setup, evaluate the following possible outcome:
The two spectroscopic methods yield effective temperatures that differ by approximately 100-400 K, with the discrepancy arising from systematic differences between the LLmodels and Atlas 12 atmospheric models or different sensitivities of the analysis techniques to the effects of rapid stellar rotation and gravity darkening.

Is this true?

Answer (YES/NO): NO